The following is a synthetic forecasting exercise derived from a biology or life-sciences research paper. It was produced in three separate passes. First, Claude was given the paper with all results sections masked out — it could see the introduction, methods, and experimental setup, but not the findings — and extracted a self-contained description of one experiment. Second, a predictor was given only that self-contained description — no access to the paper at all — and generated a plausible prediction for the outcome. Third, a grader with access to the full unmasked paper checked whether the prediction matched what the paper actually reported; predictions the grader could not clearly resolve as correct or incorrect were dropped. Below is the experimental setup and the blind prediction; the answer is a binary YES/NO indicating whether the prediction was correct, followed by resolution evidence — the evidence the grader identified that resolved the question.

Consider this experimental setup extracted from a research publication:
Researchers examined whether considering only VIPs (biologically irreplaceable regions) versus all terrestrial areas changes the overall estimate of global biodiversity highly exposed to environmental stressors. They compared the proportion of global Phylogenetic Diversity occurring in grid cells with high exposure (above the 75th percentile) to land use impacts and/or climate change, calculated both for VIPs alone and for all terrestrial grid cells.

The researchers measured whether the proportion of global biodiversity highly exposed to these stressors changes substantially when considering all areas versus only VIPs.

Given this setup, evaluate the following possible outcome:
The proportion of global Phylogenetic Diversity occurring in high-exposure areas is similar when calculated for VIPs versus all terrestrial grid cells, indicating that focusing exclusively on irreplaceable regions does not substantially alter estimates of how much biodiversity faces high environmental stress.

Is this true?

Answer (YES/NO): YES